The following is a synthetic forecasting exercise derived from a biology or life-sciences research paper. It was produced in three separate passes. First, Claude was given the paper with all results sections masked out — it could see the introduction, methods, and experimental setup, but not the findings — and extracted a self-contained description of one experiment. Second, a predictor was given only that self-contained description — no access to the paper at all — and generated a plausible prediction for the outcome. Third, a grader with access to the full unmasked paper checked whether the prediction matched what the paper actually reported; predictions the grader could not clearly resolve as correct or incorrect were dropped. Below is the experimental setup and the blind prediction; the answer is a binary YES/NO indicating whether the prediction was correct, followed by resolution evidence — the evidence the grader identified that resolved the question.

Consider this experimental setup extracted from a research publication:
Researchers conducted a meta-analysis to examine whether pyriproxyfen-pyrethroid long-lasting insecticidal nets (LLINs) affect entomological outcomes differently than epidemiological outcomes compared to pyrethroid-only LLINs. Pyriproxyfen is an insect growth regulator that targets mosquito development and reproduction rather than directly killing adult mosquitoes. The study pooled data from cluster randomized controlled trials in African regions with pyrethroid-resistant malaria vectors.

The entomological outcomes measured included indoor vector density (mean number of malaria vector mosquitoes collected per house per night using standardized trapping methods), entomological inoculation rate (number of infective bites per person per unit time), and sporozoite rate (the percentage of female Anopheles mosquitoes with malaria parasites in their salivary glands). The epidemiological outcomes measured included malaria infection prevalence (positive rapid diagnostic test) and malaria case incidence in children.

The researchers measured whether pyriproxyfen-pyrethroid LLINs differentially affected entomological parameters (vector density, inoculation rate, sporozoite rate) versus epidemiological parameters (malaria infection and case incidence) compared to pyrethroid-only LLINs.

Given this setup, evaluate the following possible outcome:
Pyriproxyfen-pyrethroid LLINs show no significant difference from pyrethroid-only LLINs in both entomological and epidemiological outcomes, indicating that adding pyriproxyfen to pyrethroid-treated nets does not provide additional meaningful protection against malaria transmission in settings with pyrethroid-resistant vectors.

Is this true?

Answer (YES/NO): NO